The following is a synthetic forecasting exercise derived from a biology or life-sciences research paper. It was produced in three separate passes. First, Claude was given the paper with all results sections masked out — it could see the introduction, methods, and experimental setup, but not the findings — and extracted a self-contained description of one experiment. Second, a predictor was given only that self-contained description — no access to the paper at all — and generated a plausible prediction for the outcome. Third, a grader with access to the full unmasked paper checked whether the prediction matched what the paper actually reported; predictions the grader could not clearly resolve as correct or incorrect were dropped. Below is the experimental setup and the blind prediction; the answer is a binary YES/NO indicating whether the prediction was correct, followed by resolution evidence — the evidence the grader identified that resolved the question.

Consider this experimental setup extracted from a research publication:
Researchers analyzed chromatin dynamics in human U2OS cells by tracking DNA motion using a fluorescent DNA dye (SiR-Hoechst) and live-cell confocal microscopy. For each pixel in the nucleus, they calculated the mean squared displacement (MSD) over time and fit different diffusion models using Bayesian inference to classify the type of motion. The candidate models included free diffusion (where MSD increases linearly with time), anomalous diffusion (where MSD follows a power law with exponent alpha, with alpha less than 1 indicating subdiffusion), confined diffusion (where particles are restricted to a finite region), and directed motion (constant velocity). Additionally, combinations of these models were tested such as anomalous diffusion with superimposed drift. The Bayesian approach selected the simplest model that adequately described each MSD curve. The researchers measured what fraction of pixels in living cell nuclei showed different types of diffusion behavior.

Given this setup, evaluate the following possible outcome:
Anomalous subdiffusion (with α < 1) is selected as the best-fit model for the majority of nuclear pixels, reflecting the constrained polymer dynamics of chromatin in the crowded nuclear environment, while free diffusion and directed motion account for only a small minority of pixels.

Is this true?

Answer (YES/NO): YES